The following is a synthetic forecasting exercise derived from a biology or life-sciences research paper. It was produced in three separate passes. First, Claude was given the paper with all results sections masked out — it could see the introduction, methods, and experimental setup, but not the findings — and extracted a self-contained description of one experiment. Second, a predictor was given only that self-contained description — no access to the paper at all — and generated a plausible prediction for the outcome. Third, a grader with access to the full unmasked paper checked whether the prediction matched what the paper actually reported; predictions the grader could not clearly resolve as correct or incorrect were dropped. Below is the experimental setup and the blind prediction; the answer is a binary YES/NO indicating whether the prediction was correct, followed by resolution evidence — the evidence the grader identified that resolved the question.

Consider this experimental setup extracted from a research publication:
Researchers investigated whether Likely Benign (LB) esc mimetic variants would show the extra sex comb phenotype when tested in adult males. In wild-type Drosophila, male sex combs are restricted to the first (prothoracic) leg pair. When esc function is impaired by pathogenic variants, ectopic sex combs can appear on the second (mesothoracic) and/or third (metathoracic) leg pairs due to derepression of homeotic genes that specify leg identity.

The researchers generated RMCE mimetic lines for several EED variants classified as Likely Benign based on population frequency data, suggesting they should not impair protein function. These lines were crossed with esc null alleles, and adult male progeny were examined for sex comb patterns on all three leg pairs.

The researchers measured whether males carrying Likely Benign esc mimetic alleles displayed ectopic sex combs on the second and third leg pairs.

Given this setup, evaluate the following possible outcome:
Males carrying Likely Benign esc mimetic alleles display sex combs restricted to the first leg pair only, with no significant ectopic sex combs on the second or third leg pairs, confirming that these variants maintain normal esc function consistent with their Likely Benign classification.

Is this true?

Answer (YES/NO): YES